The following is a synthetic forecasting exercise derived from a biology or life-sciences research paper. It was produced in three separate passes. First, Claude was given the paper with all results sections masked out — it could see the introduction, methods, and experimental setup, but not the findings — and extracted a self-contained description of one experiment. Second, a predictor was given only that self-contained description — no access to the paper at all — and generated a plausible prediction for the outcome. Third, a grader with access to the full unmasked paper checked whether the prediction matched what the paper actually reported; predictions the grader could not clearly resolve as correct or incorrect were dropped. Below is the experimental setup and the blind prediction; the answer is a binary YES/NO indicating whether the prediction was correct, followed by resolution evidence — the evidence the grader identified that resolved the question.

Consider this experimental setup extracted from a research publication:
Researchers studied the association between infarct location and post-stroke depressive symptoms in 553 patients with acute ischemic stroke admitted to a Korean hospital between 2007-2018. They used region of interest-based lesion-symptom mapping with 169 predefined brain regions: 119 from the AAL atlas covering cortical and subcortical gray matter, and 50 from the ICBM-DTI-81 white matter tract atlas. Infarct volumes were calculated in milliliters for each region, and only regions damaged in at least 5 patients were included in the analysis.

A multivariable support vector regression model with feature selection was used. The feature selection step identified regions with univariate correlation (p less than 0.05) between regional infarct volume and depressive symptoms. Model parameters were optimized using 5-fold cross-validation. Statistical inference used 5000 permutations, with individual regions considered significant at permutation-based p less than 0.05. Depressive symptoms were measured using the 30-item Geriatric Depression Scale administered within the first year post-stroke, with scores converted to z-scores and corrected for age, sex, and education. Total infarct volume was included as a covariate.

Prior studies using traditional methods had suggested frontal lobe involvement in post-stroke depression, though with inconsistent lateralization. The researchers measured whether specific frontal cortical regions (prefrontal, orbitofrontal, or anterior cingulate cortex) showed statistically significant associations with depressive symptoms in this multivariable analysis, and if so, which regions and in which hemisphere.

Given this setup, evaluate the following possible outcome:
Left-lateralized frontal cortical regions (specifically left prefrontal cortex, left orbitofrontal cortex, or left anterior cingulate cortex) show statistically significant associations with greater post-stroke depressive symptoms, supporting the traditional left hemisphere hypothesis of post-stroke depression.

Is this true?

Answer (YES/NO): NO